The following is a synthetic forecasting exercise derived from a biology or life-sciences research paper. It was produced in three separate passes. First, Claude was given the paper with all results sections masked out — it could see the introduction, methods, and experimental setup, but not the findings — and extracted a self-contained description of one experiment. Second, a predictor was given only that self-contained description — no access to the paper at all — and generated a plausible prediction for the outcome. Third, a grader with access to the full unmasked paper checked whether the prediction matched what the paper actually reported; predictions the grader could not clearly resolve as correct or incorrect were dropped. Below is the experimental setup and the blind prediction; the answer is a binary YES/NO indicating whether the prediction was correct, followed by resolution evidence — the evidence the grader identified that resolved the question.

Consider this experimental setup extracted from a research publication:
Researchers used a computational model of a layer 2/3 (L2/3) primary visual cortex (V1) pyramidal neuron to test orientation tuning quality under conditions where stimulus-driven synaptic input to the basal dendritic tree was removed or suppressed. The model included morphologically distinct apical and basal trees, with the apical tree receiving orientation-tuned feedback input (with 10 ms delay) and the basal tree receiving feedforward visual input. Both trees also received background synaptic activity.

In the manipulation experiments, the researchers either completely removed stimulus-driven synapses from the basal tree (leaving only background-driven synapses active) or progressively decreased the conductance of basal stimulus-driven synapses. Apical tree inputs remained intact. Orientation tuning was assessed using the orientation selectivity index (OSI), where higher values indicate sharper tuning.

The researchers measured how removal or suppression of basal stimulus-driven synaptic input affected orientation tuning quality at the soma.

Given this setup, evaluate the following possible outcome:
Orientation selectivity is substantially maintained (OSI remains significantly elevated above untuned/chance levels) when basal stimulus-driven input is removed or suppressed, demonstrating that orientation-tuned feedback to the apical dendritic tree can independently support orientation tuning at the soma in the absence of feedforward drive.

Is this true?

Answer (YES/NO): NO